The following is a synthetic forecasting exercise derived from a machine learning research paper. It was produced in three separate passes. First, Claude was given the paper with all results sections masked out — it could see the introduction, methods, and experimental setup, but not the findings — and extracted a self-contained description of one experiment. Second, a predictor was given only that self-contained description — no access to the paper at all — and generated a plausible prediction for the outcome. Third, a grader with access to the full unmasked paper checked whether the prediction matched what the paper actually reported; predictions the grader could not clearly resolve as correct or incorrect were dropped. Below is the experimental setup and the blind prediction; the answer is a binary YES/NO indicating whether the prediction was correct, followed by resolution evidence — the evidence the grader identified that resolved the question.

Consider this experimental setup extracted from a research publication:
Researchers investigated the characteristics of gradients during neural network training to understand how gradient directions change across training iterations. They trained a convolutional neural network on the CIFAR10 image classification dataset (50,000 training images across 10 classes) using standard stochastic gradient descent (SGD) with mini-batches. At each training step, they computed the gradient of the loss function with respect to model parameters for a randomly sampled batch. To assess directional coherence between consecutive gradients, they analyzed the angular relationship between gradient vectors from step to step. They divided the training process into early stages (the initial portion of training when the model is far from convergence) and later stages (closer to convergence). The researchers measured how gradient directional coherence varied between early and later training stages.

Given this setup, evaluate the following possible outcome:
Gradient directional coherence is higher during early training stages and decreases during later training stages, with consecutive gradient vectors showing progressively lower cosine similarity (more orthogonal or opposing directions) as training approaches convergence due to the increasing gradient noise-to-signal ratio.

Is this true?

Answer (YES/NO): NO